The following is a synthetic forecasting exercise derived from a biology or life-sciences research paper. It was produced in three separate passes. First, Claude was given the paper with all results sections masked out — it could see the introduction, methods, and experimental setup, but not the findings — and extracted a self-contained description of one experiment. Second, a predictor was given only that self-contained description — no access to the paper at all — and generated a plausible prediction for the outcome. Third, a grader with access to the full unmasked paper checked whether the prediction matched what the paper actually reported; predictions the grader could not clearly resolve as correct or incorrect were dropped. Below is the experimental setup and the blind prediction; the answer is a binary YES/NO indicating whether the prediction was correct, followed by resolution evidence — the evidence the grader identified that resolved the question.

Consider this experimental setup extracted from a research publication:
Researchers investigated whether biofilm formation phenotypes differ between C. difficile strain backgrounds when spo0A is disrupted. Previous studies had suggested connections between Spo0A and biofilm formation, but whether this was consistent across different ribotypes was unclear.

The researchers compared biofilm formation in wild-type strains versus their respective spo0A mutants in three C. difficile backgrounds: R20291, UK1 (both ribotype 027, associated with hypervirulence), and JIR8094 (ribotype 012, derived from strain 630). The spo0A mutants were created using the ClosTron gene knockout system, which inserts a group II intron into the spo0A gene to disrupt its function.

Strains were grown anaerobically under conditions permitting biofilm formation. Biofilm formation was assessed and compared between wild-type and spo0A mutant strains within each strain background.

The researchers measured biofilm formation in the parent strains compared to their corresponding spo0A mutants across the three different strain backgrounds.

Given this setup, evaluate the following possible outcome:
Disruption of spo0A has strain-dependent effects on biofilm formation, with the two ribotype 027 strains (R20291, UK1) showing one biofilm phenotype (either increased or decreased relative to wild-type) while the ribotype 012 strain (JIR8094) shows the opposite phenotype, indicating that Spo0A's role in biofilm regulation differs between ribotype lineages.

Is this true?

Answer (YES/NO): NO